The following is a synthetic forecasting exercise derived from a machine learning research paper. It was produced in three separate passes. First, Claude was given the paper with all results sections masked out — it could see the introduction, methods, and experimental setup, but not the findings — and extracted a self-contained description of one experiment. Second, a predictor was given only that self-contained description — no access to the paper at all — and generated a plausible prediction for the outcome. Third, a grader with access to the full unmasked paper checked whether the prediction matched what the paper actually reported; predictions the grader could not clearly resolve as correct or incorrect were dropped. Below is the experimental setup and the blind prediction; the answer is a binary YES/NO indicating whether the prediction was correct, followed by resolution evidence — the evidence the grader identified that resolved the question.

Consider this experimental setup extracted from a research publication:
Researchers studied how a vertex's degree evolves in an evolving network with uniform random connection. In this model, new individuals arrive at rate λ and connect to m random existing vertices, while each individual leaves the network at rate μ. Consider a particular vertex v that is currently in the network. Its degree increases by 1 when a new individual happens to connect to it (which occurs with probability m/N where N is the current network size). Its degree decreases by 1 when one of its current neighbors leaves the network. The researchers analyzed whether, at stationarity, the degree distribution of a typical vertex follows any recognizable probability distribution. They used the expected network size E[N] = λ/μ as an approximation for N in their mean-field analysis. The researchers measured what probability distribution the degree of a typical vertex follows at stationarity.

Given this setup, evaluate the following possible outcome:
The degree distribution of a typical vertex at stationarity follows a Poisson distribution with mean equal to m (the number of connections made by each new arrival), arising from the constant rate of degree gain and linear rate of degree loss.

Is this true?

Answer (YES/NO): YES